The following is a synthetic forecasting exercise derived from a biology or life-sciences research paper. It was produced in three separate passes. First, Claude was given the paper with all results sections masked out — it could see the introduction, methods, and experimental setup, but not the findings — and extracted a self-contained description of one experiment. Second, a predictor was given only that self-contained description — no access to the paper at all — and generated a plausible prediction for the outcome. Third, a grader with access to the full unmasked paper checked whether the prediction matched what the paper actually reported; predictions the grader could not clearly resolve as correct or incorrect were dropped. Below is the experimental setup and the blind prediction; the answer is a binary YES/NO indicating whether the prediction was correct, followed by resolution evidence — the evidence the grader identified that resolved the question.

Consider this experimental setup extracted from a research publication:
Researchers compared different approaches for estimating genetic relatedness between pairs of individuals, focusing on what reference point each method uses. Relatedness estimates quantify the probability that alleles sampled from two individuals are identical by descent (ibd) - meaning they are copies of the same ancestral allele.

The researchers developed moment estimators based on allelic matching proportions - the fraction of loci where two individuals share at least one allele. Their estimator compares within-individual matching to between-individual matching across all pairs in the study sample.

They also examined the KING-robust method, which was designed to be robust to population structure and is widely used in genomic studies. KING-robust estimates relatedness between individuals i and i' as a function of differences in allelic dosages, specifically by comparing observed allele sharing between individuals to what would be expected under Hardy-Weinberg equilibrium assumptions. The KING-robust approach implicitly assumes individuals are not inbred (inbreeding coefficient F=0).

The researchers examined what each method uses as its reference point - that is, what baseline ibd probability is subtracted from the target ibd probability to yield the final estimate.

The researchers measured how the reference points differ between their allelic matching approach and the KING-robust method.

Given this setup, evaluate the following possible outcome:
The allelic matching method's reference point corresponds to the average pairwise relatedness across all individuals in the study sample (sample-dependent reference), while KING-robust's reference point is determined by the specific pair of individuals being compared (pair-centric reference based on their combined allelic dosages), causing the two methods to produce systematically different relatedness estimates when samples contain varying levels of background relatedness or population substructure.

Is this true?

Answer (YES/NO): NO